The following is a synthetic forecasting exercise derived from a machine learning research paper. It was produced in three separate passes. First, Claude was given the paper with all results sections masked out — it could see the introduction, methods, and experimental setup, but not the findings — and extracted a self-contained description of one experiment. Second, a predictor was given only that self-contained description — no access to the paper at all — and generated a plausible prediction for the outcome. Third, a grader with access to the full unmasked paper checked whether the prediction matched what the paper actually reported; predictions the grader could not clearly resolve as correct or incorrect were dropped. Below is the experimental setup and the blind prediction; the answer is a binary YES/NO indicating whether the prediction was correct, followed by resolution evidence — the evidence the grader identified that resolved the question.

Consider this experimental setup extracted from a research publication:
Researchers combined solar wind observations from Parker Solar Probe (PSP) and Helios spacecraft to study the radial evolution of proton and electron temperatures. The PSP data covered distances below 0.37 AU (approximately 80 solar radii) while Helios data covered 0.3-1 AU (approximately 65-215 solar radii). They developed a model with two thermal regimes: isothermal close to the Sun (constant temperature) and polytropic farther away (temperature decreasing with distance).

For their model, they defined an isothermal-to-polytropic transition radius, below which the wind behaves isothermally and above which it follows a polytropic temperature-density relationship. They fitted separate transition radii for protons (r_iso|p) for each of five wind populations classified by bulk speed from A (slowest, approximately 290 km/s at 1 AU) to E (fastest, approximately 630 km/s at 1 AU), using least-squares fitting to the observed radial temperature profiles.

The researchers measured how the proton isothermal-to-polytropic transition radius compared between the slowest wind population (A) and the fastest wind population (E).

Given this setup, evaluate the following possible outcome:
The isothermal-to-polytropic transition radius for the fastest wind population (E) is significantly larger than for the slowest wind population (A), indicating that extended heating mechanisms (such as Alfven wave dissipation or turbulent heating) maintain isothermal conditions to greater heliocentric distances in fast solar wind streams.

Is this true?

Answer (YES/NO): NO